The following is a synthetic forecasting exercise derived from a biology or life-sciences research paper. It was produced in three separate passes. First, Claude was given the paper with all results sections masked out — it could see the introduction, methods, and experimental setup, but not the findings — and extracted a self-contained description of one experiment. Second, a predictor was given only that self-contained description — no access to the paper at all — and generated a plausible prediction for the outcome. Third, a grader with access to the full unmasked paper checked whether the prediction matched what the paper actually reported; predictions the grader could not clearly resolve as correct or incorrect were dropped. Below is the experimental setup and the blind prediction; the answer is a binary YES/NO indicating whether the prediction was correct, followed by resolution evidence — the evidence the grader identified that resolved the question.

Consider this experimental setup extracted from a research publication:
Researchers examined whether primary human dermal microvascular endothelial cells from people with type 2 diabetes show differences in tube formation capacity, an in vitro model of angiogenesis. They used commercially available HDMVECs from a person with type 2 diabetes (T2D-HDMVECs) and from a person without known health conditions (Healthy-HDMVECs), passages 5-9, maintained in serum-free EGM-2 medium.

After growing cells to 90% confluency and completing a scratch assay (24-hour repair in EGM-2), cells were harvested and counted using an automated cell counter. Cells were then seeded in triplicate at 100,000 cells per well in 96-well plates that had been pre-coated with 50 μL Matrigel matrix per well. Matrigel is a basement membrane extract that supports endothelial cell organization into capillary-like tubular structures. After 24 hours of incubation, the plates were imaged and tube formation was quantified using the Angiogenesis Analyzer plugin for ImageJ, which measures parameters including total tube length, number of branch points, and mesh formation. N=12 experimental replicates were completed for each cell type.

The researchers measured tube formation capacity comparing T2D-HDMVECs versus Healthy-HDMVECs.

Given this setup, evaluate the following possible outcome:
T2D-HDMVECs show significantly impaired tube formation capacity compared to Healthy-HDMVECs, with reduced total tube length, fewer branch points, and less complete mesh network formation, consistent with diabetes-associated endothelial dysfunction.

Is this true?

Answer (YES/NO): NO